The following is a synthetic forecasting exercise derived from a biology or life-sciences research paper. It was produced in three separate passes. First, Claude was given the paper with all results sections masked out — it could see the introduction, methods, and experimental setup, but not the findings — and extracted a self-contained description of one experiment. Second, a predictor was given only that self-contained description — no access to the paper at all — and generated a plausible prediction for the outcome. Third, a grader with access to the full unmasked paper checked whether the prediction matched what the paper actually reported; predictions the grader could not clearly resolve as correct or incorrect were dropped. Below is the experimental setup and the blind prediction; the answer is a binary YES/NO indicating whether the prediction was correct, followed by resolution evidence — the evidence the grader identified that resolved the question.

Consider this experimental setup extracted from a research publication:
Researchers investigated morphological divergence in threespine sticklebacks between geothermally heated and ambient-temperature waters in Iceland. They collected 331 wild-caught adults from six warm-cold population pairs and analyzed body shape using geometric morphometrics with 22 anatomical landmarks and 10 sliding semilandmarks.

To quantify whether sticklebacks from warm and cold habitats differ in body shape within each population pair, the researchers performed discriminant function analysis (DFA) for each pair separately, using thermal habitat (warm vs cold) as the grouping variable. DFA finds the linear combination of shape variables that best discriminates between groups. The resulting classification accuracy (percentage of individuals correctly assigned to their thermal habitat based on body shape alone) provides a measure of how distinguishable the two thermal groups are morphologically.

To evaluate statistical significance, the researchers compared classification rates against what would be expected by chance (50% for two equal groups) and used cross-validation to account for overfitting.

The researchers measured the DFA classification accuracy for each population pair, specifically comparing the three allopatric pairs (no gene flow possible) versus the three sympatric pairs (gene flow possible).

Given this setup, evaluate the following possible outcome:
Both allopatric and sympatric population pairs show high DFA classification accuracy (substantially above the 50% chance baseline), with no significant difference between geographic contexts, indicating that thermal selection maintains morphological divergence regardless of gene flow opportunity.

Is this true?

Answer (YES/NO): YES